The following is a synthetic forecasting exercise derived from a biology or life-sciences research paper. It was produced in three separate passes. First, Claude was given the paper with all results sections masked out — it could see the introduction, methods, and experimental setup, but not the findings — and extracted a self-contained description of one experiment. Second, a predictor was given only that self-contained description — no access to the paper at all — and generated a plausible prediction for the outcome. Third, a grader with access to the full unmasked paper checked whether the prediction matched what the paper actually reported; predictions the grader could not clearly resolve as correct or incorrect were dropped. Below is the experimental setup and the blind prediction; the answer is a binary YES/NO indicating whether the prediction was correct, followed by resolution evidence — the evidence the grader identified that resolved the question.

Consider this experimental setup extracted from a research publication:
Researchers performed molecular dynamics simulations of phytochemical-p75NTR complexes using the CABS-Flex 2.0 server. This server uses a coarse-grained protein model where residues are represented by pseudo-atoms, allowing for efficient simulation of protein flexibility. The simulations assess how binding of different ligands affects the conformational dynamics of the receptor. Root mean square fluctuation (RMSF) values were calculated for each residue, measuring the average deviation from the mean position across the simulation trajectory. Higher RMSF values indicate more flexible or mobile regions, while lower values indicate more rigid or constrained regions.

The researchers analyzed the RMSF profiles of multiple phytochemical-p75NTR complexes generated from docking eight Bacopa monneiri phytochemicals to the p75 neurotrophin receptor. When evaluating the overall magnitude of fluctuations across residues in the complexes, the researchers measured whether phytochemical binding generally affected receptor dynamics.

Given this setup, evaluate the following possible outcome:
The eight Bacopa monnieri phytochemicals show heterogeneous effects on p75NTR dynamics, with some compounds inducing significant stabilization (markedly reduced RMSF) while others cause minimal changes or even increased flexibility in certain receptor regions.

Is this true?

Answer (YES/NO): NO